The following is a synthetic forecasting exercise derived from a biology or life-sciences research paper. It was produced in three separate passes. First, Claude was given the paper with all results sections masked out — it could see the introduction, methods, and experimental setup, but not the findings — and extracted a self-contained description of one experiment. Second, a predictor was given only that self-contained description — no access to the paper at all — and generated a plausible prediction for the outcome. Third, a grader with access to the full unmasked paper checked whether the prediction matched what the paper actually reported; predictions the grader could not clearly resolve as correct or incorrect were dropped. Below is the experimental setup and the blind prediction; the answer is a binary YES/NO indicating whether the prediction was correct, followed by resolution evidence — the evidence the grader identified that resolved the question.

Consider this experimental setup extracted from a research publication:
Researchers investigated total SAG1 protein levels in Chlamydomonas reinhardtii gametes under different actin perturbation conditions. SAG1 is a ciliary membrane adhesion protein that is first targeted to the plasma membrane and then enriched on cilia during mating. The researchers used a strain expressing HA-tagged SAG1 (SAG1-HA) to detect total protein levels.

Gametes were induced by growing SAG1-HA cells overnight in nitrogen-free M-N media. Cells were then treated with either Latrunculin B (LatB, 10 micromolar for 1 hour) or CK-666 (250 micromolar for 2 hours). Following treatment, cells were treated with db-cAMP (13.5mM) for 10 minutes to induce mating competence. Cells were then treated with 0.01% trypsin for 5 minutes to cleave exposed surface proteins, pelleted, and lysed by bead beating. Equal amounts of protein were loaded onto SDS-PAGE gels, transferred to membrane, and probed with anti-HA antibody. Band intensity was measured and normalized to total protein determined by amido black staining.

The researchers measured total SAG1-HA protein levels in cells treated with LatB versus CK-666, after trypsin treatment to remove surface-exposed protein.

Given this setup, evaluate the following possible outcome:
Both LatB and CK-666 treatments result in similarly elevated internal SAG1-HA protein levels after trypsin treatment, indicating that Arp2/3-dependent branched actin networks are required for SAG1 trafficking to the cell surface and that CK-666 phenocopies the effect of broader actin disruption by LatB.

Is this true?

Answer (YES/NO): NO